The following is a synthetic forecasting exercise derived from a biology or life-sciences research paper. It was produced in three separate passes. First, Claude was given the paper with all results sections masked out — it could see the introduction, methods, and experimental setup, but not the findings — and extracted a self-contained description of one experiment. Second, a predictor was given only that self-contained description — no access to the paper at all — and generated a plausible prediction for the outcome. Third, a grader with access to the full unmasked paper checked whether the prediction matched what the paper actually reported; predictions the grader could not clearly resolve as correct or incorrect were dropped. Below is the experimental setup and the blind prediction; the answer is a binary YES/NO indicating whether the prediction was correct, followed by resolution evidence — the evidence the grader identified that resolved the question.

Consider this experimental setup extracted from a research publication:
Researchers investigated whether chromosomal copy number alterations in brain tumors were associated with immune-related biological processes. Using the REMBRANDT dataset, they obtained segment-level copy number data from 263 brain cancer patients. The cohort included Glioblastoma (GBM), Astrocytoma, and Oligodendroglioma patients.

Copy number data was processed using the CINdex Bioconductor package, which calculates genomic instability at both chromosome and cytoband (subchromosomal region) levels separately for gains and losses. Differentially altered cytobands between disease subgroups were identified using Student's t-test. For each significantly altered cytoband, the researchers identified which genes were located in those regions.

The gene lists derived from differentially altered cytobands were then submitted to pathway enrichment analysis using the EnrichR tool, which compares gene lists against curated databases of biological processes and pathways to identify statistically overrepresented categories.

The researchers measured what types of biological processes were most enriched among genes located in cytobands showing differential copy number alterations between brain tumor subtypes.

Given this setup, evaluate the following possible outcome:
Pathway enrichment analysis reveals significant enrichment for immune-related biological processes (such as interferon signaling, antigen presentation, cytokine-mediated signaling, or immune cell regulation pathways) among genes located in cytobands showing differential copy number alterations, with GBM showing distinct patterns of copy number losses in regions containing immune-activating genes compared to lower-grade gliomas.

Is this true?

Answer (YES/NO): NO